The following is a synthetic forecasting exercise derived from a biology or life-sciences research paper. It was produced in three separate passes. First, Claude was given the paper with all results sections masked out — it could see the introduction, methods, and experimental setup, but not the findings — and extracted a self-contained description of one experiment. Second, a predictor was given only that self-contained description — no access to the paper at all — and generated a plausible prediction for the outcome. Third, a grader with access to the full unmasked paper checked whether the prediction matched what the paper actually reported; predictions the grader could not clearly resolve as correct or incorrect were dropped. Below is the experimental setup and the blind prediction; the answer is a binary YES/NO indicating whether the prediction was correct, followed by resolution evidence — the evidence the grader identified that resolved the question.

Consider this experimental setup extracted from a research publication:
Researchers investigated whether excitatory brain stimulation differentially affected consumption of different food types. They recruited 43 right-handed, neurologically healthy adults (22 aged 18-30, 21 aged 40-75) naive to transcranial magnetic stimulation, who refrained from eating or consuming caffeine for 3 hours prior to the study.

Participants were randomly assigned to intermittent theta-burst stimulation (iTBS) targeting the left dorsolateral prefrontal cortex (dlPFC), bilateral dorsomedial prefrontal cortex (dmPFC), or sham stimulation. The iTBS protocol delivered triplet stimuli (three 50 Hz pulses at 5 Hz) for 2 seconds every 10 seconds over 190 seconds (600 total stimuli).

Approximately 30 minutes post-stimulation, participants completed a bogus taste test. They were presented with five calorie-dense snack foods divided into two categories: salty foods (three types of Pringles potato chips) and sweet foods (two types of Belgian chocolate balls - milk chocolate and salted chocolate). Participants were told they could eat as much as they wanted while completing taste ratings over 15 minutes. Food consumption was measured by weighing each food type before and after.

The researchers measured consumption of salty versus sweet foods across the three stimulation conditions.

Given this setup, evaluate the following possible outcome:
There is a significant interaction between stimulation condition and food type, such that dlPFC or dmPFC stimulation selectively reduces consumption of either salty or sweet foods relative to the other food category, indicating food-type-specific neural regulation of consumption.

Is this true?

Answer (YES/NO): NO